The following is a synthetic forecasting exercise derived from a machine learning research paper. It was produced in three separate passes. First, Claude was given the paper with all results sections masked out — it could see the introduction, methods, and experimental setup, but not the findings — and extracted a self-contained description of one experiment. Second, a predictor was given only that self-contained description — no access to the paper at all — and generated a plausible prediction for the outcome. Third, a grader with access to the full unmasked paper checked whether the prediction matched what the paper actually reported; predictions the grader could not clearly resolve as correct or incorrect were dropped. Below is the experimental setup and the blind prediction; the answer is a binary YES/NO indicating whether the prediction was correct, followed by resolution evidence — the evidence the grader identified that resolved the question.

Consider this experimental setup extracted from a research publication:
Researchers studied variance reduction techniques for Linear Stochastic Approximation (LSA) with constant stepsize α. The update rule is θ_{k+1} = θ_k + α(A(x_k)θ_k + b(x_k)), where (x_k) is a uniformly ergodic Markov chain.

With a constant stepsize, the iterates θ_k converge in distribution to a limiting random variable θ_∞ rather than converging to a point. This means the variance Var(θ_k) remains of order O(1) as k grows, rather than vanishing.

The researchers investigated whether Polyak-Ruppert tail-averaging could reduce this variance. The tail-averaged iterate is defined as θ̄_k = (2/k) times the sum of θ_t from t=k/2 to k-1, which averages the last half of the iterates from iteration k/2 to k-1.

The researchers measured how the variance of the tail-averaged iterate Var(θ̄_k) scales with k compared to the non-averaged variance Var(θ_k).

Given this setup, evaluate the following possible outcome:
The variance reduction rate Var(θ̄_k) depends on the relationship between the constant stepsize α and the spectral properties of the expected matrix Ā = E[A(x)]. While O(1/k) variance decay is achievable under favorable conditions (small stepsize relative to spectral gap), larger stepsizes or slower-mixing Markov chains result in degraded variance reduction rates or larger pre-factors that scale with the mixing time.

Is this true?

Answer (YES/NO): NO